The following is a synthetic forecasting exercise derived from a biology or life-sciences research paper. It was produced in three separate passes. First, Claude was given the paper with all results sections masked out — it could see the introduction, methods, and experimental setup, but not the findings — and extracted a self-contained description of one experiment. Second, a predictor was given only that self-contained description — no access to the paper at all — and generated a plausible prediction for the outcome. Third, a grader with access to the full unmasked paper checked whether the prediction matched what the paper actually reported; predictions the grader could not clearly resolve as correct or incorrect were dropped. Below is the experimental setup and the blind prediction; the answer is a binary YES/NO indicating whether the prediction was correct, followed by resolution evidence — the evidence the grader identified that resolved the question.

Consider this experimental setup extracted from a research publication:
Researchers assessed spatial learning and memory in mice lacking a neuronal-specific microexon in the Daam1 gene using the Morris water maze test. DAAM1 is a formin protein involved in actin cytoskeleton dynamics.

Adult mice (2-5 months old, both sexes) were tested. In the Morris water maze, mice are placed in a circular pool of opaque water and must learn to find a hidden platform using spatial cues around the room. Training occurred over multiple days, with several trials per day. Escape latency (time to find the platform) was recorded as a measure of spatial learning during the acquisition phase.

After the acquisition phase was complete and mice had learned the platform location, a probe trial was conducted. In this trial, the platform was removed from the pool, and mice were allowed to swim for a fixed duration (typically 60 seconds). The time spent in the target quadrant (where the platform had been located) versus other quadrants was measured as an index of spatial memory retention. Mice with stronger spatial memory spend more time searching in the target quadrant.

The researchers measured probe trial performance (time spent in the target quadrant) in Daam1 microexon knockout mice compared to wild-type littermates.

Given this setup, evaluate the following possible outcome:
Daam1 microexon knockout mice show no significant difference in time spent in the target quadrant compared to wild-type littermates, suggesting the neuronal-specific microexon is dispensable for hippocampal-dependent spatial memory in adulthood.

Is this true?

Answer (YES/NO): NO